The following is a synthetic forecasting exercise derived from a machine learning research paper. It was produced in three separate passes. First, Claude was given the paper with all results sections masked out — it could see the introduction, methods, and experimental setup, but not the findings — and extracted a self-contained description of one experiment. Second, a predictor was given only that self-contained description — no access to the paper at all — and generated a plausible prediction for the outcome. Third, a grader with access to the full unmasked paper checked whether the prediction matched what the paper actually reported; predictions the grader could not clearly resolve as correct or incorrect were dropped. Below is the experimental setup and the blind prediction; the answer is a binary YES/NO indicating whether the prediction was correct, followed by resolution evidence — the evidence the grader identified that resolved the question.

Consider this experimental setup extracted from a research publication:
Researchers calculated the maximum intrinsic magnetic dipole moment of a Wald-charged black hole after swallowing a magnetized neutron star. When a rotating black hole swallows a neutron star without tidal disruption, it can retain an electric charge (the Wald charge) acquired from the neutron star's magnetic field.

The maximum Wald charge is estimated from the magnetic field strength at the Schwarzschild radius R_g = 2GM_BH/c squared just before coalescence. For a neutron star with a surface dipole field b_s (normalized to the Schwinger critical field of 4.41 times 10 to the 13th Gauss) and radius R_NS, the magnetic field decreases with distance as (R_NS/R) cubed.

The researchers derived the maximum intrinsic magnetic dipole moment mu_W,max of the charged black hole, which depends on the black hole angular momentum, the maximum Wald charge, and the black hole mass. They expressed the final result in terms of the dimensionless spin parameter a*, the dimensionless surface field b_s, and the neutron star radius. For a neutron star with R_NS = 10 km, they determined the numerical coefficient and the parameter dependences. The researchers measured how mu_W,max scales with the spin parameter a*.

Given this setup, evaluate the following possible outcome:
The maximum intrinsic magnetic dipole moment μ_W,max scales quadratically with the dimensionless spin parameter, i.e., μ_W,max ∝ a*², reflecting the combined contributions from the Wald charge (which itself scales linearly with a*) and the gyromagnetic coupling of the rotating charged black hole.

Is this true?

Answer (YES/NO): YES